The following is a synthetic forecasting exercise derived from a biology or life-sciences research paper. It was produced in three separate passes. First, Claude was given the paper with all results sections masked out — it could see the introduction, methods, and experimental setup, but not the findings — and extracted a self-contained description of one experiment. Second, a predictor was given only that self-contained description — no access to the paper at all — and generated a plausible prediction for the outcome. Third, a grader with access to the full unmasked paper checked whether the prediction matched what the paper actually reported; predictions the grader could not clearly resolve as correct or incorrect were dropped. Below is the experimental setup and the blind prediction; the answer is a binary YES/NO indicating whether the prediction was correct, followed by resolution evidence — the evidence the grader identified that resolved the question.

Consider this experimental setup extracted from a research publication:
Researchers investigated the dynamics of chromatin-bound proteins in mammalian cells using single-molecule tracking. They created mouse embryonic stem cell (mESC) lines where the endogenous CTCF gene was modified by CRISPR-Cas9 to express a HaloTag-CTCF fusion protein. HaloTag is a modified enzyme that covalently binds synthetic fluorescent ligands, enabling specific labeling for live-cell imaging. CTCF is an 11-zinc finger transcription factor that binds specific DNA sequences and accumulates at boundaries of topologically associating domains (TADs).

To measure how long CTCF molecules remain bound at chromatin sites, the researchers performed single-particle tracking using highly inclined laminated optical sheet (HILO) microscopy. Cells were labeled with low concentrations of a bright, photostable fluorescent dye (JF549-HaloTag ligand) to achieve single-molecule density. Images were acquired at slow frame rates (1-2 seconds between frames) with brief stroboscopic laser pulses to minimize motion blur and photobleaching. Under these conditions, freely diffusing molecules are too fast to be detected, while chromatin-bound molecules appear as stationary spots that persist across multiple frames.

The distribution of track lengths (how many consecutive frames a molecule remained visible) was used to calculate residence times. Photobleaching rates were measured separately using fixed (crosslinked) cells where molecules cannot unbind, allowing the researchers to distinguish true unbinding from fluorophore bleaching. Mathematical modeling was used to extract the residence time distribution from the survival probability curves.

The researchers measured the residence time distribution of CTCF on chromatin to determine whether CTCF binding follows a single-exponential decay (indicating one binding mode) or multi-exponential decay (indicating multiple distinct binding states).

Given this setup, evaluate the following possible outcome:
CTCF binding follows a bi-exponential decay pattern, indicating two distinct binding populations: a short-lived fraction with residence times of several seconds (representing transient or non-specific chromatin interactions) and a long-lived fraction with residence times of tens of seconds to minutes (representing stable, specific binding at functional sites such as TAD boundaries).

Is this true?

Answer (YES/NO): YES